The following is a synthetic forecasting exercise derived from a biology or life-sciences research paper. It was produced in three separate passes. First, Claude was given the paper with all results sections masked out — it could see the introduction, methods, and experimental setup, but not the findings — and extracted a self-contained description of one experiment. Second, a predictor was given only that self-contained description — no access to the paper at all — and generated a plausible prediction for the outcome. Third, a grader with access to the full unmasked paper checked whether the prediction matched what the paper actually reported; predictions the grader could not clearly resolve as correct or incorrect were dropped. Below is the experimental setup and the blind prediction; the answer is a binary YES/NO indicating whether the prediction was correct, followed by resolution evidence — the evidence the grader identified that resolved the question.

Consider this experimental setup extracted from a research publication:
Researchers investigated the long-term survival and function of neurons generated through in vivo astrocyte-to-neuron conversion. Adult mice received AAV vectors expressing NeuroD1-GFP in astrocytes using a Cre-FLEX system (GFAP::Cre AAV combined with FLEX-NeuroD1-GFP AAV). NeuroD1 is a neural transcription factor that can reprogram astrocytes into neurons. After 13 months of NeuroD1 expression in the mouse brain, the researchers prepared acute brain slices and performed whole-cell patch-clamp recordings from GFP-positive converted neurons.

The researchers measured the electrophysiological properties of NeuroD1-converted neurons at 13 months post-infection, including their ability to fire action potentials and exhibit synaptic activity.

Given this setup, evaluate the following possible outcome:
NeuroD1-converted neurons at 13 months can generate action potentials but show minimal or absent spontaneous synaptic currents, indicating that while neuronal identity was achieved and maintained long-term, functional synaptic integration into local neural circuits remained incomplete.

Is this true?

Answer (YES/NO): NO